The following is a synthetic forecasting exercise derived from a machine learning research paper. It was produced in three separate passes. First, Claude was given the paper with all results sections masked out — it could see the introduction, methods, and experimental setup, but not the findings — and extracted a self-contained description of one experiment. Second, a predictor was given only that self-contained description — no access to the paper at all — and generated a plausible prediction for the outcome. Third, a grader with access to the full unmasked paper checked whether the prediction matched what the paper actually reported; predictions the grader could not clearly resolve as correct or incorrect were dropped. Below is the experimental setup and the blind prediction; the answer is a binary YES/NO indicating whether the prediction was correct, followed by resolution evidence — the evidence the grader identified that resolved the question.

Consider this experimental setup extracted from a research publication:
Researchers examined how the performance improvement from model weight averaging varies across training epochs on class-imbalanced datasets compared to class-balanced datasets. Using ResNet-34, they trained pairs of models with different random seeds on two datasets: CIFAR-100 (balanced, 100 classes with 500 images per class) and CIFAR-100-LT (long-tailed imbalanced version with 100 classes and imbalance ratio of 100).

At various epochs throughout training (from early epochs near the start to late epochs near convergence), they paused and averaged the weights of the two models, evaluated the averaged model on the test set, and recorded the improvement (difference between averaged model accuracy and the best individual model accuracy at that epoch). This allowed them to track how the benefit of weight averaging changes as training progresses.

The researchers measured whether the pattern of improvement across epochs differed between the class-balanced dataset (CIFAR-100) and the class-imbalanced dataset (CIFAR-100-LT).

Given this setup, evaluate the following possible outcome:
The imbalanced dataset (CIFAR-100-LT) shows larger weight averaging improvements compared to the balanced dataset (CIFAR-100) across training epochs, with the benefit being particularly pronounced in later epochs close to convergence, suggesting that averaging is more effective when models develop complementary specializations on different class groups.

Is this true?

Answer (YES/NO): NO